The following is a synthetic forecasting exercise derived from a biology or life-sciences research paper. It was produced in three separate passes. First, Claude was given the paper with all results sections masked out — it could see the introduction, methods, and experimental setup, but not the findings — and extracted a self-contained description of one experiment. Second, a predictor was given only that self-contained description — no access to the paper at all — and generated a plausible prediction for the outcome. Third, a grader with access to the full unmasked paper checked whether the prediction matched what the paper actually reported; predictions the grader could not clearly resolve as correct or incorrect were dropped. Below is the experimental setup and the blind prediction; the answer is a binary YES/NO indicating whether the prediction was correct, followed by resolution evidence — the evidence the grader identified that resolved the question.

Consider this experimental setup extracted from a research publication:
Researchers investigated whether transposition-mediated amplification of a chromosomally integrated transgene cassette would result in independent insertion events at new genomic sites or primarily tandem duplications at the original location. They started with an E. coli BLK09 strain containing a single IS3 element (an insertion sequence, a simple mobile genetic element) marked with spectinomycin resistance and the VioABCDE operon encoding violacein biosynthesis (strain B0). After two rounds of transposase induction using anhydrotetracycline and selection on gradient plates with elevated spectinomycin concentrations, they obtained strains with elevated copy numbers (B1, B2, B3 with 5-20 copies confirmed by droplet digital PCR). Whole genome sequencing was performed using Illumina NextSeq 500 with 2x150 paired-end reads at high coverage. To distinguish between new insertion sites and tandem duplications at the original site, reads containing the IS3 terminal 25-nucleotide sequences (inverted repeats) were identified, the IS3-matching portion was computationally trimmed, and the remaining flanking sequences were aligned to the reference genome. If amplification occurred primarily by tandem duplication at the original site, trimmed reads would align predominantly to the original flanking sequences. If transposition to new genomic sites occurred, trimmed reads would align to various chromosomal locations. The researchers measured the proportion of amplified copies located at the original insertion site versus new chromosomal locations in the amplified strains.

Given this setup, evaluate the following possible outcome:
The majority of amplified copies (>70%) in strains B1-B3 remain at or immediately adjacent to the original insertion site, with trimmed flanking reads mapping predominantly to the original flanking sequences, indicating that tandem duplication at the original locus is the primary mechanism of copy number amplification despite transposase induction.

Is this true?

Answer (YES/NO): YES